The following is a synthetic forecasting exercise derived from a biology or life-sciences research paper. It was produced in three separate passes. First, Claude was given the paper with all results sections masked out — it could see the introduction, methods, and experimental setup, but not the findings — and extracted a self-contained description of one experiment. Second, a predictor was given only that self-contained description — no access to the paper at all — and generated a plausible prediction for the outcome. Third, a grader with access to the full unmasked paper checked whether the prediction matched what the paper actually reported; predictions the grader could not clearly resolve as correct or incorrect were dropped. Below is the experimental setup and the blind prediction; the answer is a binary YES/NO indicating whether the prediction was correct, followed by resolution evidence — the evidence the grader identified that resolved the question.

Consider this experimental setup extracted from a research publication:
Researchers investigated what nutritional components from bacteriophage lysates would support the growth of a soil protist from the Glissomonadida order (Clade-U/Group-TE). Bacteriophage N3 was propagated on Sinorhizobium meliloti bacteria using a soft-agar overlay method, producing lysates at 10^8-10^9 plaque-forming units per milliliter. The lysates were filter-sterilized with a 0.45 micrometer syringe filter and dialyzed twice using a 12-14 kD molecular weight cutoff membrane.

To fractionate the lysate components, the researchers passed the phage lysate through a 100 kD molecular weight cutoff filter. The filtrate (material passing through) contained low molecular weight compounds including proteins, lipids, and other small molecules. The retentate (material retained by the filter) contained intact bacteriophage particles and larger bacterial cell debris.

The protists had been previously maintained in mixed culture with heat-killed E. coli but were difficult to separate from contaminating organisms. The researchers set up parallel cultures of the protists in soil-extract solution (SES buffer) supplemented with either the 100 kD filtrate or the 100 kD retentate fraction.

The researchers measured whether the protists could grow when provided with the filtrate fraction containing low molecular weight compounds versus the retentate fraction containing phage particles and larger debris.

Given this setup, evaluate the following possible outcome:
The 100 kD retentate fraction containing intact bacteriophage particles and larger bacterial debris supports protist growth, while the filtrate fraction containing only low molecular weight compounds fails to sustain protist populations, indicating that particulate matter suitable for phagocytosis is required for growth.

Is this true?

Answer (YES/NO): YES